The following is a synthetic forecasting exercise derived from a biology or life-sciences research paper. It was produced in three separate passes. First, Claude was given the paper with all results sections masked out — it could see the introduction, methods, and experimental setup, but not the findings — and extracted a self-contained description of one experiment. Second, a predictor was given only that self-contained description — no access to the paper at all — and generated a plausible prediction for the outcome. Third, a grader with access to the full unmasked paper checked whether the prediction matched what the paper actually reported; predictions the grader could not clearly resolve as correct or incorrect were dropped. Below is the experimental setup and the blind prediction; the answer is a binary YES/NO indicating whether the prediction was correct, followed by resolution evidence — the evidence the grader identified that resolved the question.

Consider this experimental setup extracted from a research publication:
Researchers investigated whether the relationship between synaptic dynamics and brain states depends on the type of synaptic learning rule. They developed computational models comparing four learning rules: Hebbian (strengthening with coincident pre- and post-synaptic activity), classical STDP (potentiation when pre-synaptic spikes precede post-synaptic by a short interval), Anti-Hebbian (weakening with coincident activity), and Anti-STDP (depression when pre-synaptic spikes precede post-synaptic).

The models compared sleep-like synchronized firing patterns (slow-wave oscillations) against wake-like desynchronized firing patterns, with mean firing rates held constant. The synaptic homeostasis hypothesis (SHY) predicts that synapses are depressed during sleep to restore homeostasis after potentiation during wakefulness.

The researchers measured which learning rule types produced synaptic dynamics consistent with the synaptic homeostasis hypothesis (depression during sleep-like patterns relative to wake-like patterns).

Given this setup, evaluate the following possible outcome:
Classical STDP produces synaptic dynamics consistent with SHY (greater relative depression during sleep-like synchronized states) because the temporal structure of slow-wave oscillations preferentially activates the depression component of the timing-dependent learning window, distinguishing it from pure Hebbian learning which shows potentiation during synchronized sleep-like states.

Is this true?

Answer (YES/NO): NO